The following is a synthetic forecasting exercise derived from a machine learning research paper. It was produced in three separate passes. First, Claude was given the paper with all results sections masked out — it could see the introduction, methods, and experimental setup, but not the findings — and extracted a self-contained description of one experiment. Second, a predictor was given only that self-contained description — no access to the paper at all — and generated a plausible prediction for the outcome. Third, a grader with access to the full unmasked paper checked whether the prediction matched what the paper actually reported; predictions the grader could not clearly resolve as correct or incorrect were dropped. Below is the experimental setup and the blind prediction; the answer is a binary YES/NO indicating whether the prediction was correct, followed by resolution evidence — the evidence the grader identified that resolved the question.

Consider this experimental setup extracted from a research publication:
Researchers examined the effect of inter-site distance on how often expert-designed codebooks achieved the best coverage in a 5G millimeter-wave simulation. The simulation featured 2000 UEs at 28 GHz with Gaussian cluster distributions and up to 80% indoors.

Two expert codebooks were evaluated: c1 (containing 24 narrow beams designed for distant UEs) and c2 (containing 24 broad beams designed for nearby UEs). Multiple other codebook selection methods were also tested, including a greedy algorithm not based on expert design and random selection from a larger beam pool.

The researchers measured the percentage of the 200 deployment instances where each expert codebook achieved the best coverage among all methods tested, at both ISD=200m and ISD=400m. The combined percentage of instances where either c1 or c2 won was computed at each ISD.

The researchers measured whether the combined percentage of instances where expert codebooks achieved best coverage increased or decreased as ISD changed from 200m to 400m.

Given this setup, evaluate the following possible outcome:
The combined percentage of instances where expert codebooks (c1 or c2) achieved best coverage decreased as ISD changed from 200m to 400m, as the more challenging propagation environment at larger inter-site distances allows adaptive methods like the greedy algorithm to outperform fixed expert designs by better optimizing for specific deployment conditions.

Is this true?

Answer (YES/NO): NO